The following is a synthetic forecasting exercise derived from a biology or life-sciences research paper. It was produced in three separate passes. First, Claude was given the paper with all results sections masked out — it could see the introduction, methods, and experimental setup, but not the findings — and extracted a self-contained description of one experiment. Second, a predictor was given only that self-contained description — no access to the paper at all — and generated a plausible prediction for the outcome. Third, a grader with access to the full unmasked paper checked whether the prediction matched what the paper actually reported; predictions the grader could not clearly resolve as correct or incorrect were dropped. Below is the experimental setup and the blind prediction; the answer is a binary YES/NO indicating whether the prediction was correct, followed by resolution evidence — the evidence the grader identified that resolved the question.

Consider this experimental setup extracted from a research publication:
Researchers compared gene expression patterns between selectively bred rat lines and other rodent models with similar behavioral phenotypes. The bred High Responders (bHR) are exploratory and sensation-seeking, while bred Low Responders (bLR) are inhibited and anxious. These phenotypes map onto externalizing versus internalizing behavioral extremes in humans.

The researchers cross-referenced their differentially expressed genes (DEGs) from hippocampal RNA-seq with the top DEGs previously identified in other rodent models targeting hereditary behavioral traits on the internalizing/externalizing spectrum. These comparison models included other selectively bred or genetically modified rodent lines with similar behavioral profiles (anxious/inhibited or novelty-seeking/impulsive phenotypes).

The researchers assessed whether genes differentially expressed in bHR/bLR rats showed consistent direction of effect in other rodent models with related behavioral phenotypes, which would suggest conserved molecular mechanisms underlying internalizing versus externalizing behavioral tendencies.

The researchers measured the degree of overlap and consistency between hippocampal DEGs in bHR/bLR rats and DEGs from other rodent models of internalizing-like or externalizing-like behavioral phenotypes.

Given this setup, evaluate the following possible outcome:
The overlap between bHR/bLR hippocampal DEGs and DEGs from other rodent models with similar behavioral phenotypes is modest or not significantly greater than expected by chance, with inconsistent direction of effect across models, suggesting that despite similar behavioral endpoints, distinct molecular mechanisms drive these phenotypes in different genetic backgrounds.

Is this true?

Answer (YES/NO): NO